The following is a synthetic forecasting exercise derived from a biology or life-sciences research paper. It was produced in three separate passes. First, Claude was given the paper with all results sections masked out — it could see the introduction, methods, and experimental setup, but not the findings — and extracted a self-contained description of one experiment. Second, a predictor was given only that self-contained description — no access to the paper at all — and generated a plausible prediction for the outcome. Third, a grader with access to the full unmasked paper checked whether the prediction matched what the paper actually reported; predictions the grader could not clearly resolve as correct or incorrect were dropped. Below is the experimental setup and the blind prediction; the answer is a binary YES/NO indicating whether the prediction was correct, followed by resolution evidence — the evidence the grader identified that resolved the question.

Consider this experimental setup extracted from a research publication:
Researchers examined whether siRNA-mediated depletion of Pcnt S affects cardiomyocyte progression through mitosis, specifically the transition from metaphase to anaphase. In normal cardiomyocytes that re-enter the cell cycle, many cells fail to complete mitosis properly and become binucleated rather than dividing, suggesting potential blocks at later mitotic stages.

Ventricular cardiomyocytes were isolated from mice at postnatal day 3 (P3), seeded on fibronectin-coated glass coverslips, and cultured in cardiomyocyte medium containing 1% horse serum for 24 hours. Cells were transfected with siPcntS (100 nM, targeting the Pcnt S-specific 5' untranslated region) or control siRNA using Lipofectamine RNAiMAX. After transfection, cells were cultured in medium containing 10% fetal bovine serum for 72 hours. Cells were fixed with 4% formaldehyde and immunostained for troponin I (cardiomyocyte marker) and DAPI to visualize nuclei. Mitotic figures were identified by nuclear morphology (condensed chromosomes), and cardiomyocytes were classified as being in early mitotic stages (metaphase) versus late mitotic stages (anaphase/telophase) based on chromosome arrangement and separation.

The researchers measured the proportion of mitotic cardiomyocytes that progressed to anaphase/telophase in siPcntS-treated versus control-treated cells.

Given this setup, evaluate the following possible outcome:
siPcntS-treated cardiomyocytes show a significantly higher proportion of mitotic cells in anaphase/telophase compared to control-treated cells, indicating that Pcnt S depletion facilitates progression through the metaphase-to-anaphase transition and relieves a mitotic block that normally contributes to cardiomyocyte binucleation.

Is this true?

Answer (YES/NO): YES